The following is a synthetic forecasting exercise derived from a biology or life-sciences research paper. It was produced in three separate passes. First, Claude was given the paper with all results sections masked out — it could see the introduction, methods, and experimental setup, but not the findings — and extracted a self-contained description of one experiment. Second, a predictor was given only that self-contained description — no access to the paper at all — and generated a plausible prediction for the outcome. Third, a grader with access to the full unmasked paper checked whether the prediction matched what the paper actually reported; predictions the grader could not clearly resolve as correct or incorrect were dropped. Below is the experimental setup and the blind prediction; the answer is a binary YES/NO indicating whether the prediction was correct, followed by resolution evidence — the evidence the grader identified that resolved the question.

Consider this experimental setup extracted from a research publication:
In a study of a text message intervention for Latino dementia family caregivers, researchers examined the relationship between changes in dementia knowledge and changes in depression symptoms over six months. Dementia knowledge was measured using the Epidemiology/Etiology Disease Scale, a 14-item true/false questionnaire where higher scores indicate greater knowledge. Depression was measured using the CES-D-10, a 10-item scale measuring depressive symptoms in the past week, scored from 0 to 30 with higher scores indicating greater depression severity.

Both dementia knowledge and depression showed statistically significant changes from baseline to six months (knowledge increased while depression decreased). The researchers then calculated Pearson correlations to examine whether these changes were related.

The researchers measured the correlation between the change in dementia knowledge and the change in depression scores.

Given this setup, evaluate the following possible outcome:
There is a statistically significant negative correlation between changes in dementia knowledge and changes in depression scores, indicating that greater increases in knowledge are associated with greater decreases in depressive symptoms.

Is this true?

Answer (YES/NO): YES